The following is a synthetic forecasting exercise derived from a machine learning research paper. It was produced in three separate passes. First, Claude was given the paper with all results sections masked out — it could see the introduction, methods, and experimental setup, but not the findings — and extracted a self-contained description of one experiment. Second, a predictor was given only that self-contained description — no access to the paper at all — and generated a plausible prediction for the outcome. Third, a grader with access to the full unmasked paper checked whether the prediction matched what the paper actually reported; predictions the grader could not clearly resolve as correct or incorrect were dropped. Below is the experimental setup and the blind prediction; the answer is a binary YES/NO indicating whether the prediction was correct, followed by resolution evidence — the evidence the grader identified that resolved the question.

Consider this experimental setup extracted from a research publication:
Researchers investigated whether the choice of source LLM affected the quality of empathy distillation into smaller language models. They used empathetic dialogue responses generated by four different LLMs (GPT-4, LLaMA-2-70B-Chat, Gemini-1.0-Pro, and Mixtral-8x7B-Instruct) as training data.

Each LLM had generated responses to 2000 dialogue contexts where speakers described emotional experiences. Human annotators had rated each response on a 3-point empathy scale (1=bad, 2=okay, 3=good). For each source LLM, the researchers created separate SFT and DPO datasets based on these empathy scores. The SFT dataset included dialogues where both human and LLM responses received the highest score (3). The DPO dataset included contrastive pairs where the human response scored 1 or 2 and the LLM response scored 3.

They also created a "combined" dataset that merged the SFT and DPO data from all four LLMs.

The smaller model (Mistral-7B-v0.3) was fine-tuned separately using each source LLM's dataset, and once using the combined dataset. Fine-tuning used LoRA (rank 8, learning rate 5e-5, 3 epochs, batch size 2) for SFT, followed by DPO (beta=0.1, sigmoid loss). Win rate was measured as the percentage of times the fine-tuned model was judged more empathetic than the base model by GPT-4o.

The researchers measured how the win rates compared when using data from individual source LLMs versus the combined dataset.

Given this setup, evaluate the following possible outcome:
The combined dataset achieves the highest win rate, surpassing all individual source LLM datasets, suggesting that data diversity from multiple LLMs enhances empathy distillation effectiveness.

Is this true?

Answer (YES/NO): YES